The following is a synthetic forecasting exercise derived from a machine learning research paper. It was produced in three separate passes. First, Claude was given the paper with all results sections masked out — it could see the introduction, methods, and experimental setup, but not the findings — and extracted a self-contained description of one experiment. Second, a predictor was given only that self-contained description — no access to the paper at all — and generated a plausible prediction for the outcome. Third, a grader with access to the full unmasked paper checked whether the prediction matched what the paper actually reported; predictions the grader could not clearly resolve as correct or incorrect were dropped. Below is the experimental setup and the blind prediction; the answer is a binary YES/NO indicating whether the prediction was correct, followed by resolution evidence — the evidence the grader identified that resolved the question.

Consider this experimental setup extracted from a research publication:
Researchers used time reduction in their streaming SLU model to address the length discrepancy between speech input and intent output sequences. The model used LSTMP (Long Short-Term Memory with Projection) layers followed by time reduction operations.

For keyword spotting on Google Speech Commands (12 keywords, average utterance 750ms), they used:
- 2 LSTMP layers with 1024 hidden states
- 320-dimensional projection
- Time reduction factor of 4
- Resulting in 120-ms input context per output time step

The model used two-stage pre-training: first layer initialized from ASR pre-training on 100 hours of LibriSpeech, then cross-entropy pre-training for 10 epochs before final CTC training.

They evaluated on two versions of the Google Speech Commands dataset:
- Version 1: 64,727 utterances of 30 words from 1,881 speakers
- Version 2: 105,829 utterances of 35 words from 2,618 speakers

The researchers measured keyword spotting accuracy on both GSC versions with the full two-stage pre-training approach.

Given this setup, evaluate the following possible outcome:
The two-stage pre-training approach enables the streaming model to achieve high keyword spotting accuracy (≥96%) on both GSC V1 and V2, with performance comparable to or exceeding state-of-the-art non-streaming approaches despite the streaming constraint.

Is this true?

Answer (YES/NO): YES